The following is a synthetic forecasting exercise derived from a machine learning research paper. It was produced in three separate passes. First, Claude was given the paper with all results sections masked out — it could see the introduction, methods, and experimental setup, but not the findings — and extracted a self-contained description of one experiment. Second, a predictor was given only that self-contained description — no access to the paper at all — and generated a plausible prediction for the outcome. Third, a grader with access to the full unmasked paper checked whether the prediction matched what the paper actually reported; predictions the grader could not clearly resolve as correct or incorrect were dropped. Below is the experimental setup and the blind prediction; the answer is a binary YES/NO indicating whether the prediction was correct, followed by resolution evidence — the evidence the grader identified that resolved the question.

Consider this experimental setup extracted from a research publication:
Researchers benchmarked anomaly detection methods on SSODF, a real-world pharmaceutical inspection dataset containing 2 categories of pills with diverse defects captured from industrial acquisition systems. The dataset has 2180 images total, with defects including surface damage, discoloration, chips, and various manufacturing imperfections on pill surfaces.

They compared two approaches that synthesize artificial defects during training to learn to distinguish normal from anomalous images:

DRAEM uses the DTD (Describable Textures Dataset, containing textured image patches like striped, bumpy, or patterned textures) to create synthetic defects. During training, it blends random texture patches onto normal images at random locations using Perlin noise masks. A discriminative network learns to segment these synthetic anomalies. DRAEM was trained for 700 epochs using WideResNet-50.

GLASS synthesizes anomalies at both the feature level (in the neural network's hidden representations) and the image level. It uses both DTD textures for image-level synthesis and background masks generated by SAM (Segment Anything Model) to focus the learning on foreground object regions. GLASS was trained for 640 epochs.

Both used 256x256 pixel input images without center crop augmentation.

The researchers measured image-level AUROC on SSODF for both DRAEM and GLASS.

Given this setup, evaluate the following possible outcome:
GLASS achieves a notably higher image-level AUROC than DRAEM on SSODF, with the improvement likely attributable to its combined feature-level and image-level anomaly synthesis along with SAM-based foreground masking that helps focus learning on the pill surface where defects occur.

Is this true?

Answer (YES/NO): YES